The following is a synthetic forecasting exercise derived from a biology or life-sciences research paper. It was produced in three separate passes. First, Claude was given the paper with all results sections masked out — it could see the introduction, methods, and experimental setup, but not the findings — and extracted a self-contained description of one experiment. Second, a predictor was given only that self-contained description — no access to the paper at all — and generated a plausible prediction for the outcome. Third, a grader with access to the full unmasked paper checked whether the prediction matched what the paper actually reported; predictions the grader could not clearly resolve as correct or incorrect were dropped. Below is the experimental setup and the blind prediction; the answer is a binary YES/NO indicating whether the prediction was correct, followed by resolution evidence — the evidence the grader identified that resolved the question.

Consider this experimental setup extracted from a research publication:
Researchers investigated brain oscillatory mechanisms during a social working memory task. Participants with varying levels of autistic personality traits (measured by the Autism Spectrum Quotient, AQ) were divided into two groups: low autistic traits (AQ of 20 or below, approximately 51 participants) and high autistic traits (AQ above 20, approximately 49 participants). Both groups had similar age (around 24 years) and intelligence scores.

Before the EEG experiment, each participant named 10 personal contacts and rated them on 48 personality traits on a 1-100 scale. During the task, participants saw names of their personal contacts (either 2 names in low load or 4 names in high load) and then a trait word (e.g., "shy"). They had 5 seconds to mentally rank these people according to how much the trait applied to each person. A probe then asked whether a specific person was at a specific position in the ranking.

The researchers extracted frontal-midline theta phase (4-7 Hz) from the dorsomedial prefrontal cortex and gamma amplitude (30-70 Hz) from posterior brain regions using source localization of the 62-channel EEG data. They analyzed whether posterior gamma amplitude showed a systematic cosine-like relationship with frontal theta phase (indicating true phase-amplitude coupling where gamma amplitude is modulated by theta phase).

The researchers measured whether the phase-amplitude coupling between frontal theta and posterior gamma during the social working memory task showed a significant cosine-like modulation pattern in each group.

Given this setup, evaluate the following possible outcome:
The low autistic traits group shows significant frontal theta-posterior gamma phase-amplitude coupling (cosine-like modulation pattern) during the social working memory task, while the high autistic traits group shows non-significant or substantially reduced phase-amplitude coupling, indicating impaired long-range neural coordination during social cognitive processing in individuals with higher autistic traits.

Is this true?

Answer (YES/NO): YES